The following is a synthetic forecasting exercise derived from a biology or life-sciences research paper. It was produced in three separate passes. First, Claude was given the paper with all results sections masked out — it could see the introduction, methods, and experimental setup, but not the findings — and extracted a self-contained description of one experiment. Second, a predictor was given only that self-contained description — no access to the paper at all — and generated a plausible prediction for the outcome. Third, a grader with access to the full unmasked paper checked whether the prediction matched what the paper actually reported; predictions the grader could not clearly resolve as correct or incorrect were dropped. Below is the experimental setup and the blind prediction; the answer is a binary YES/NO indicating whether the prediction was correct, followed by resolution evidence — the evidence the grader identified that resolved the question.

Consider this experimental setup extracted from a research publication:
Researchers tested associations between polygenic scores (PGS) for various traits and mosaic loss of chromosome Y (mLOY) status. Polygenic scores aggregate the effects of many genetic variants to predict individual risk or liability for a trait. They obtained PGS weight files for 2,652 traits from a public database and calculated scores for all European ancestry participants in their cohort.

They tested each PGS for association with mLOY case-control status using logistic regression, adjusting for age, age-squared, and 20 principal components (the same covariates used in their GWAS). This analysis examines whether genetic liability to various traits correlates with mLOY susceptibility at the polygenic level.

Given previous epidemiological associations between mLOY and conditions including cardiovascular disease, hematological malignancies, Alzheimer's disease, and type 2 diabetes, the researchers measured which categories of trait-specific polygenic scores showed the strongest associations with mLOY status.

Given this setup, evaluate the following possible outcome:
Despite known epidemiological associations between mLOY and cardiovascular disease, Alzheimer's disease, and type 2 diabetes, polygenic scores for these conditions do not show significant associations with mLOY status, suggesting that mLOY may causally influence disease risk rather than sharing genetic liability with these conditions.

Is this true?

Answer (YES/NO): NO